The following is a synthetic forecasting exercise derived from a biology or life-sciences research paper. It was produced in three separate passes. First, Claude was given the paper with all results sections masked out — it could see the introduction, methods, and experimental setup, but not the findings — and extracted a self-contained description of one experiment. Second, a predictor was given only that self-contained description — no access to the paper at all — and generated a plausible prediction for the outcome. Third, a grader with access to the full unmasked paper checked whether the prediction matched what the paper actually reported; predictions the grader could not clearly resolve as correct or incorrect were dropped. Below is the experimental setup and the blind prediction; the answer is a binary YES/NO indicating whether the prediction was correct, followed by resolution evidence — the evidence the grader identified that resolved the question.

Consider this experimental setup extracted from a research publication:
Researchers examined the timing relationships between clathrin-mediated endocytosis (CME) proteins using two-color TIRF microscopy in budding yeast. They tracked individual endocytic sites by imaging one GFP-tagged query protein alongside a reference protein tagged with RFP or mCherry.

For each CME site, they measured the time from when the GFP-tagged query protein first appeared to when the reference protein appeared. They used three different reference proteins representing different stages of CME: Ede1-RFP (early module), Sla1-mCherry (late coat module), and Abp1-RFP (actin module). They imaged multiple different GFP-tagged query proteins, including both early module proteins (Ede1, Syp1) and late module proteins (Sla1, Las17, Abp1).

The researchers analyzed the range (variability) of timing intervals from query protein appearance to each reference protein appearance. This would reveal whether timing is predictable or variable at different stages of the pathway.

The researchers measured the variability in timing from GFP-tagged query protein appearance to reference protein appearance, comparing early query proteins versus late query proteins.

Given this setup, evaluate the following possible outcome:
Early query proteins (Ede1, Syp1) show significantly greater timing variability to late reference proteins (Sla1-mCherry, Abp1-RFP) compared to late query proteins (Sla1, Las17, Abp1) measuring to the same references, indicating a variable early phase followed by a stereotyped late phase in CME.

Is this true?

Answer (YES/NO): YES